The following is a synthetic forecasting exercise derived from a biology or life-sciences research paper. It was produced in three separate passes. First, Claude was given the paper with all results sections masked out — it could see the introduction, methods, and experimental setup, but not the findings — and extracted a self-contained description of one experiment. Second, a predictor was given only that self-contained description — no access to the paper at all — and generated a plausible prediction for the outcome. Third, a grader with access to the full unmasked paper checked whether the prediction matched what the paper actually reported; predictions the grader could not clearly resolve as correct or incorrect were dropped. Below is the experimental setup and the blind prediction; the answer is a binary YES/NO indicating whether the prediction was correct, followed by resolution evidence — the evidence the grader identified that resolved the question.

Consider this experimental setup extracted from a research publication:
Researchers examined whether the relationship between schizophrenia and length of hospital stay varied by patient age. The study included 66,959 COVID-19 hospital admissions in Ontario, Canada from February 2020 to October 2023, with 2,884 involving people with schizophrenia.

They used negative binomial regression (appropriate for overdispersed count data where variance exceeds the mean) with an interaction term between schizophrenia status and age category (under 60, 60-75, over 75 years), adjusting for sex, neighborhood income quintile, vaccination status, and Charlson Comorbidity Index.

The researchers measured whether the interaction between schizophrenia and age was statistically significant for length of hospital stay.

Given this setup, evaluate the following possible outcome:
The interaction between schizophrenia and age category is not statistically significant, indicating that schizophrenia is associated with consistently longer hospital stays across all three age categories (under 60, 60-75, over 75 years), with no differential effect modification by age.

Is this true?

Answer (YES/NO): YES